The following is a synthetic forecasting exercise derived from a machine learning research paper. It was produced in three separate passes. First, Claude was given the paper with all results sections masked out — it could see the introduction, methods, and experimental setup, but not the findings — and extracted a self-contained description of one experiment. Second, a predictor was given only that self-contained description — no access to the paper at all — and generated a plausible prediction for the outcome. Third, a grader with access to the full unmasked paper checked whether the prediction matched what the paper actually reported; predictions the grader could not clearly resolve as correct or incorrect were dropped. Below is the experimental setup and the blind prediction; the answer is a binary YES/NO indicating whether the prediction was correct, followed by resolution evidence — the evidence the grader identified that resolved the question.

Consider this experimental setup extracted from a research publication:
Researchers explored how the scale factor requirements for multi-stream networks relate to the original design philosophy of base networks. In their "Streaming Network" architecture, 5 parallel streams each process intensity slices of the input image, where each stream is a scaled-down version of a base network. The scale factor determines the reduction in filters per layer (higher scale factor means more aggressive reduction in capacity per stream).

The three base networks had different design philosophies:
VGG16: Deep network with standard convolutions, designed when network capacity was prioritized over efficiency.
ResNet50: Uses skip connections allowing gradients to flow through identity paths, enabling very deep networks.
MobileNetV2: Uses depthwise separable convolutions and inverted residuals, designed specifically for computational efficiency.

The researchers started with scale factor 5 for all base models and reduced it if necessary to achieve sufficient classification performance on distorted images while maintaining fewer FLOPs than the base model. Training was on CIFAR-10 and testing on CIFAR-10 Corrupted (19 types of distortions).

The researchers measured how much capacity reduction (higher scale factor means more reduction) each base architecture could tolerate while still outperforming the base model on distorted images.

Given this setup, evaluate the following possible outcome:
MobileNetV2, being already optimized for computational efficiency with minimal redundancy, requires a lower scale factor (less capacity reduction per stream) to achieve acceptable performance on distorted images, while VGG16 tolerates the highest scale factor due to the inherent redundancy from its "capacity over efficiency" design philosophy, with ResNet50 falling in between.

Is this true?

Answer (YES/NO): NO